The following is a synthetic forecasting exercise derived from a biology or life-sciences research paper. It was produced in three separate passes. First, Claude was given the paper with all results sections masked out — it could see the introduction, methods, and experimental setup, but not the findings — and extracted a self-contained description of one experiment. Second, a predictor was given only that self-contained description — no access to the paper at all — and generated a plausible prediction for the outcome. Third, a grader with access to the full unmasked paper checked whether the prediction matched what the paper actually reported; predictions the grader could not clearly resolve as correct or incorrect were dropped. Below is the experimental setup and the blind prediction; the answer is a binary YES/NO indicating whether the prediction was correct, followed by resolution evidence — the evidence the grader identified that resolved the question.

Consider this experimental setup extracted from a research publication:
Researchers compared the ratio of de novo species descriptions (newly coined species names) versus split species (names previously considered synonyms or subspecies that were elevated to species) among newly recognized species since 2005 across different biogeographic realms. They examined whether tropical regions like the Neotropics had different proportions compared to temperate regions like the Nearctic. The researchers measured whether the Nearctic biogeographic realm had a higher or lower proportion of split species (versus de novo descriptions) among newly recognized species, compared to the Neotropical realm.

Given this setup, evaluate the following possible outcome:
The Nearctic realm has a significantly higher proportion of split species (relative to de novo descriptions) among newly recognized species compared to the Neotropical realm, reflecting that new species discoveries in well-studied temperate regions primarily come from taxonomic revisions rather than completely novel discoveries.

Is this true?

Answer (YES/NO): YES